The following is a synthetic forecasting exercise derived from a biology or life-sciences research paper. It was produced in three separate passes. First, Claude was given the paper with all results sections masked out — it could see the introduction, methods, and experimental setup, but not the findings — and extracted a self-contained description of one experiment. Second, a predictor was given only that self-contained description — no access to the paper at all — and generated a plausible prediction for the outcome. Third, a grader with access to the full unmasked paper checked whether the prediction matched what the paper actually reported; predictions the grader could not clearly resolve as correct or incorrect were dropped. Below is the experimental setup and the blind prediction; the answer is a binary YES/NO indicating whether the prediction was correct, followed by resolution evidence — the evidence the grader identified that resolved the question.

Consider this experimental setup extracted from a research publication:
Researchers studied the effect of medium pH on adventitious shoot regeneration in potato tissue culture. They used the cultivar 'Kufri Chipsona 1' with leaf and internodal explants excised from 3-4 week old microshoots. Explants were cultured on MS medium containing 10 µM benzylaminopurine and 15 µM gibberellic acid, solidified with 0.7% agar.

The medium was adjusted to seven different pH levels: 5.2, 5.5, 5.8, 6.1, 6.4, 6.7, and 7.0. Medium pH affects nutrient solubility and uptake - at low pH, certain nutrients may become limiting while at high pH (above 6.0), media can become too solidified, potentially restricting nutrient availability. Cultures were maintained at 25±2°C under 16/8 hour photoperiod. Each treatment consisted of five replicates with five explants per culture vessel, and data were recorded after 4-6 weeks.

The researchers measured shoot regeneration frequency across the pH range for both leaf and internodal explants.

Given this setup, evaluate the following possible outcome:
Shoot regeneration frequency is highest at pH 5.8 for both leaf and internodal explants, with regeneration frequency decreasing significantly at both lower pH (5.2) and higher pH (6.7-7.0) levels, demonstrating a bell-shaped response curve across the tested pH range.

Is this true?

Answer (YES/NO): NO